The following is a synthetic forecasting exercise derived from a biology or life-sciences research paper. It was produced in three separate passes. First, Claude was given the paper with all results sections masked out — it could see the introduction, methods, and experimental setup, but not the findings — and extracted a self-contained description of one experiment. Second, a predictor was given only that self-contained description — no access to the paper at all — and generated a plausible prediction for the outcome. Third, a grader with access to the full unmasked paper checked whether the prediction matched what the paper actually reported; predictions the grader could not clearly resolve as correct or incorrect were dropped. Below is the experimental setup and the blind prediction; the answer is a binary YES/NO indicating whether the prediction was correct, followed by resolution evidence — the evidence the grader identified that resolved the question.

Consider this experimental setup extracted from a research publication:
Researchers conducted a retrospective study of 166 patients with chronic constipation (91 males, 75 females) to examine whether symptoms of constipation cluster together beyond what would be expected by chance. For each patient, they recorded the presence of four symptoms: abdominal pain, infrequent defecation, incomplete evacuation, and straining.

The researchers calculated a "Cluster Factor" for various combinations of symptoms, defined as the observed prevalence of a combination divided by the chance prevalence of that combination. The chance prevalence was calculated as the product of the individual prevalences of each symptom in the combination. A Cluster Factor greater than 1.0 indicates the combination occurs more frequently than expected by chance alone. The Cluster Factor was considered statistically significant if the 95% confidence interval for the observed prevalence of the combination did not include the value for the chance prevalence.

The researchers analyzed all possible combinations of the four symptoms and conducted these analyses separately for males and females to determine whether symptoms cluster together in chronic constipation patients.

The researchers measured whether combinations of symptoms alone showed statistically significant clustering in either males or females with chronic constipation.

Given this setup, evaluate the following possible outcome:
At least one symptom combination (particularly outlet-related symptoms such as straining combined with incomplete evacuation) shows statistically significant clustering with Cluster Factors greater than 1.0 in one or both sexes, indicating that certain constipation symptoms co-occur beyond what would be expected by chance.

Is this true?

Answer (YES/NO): NO